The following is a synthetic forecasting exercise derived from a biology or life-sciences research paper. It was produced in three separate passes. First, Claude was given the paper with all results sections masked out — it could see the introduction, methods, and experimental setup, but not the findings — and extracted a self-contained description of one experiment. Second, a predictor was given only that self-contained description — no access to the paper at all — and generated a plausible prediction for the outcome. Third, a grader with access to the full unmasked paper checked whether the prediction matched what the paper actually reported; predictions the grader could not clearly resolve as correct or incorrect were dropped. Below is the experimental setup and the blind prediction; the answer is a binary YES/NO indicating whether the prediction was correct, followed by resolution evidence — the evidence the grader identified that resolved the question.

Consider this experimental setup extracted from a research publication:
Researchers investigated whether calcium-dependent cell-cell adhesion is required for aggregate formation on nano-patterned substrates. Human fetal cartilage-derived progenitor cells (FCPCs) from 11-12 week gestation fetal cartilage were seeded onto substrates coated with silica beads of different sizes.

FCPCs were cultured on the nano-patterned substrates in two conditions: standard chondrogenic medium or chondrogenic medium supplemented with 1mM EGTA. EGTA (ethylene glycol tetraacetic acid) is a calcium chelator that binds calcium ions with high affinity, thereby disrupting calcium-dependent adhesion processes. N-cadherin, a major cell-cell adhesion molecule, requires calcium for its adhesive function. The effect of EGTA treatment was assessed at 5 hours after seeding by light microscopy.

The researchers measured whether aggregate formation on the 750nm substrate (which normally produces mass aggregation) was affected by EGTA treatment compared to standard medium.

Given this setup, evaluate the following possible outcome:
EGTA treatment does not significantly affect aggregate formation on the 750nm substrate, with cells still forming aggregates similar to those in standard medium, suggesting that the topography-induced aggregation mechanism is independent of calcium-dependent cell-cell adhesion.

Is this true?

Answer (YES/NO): NO